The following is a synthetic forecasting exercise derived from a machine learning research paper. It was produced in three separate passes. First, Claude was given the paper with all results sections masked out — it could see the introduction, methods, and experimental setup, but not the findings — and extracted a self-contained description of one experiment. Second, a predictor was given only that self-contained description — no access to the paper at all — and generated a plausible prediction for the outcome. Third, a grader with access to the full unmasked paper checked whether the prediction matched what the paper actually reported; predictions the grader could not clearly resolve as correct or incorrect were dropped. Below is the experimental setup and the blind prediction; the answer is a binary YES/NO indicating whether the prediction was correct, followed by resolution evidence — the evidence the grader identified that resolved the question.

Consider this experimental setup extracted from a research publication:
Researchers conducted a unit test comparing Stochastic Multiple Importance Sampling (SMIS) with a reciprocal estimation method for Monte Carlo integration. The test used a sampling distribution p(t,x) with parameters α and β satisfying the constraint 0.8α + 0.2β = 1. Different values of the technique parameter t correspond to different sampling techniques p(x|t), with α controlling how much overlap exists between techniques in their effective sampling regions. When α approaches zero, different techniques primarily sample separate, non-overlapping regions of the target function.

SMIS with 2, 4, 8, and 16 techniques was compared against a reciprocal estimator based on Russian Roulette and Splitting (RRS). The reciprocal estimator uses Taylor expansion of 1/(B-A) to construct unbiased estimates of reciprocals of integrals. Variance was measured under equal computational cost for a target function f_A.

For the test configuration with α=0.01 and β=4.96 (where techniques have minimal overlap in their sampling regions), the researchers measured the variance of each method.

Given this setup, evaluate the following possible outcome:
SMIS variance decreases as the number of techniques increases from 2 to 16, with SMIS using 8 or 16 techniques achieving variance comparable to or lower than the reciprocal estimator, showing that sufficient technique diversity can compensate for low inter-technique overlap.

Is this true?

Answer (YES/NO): NO